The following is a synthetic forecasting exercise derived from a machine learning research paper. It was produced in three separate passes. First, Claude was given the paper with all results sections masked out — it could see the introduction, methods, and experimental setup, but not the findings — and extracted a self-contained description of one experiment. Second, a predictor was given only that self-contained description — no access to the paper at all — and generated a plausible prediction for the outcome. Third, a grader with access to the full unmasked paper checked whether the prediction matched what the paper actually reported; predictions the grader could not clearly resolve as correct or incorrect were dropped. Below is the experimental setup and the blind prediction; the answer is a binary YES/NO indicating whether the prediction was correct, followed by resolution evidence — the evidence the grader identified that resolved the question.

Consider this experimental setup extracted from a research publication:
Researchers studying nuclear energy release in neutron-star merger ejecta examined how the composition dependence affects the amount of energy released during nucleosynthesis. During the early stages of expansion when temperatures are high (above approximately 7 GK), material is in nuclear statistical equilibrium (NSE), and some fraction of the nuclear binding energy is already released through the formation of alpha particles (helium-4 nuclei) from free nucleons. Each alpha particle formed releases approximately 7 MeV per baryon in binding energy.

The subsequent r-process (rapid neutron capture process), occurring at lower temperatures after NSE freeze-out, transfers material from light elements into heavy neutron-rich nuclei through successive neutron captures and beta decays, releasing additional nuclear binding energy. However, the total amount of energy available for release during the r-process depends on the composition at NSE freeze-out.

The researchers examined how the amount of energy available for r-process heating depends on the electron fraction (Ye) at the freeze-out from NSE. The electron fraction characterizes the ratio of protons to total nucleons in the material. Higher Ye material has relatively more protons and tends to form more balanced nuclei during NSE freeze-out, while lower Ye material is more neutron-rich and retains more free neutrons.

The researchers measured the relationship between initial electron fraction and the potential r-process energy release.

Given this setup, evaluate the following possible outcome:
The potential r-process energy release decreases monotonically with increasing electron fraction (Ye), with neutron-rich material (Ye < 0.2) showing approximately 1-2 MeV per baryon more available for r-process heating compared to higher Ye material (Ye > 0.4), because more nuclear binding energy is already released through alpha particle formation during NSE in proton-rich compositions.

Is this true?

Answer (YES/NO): NO